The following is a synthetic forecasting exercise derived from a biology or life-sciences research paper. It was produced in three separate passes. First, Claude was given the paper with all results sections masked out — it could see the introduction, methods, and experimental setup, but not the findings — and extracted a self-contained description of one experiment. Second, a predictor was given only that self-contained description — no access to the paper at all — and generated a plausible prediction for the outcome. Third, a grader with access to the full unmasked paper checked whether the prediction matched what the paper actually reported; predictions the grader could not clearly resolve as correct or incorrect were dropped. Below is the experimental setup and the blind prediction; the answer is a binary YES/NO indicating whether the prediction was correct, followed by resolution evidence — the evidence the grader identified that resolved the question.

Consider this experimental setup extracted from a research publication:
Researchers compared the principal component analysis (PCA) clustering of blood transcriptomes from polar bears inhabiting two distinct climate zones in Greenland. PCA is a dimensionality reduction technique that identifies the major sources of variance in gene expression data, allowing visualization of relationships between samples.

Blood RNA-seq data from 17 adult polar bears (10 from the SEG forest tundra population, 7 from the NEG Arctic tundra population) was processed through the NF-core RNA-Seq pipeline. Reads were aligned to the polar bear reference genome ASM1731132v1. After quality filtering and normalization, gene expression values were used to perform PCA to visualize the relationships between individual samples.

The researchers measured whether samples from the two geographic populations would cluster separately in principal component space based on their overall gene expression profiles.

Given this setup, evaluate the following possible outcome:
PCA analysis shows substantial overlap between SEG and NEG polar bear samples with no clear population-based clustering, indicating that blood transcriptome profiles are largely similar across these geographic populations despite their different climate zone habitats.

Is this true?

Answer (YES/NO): NO